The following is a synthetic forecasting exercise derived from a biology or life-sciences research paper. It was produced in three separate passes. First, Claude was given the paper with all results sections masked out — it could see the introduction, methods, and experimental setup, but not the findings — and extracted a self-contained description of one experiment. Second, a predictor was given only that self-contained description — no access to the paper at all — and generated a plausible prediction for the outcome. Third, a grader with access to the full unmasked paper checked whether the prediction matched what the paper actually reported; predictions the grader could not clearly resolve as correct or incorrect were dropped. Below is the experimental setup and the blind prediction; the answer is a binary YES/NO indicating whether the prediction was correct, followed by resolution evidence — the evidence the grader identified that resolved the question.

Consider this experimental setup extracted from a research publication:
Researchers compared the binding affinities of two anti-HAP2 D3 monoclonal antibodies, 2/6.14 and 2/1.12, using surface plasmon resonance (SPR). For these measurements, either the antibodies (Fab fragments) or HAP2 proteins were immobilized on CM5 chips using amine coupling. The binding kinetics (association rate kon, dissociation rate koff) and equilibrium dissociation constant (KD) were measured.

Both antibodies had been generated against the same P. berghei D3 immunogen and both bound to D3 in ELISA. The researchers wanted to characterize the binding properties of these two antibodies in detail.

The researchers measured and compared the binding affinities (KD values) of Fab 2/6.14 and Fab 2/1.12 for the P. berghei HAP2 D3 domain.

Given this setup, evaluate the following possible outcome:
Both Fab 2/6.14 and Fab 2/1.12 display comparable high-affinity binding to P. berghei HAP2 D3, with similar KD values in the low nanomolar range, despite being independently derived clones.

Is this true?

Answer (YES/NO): YES